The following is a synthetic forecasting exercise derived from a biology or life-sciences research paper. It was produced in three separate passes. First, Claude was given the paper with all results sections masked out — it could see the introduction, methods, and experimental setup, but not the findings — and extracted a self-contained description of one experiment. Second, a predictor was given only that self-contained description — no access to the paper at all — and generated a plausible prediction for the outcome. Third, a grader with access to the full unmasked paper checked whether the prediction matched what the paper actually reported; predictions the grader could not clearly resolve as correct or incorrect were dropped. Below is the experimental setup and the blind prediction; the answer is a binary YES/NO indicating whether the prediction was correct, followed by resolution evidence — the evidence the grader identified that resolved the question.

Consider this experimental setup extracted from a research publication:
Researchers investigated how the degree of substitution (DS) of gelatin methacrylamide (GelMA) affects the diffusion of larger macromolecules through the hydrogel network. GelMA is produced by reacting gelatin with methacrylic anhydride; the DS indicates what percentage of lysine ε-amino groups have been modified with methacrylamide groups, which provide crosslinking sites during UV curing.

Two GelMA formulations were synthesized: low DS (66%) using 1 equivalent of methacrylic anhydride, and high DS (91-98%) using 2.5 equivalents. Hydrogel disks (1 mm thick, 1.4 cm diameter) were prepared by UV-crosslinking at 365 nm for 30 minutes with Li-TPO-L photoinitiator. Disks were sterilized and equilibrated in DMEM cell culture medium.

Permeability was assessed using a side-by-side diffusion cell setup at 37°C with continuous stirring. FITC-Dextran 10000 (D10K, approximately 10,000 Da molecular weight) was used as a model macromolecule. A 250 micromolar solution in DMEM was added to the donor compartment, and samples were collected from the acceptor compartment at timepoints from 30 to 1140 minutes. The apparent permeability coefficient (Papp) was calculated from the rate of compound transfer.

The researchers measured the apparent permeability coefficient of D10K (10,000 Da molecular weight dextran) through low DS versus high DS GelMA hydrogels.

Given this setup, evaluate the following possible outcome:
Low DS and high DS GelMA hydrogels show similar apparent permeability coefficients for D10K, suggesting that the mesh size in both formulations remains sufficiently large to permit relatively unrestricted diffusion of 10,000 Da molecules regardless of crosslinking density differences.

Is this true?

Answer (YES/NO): YES